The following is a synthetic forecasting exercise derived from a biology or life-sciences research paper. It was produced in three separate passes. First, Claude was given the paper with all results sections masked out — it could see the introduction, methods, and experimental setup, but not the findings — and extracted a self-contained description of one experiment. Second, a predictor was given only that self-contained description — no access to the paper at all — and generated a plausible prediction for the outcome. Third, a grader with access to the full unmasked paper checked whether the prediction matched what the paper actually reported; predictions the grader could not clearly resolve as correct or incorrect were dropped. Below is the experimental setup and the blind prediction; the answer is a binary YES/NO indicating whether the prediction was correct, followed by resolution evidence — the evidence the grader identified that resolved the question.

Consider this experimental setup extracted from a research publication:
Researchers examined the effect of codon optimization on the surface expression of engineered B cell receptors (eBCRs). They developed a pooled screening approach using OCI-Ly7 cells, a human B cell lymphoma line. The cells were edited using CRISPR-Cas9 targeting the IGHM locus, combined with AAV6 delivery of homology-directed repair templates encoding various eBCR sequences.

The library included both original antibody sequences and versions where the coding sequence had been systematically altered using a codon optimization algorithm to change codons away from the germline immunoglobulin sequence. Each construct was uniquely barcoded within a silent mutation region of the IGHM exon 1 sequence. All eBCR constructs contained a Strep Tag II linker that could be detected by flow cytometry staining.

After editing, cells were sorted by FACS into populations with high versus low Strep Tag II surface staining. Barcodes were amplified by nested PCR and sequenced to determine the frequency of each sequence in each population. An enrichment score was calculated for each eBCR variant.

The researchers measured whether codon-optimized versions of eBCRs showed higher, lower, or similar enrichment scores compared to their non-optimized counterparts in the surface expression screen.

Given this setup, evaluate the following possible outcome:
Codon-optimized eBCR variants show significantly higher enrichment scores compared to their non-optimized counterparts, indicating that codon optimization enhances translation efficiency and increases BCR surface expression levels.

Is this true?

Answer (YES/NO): NO